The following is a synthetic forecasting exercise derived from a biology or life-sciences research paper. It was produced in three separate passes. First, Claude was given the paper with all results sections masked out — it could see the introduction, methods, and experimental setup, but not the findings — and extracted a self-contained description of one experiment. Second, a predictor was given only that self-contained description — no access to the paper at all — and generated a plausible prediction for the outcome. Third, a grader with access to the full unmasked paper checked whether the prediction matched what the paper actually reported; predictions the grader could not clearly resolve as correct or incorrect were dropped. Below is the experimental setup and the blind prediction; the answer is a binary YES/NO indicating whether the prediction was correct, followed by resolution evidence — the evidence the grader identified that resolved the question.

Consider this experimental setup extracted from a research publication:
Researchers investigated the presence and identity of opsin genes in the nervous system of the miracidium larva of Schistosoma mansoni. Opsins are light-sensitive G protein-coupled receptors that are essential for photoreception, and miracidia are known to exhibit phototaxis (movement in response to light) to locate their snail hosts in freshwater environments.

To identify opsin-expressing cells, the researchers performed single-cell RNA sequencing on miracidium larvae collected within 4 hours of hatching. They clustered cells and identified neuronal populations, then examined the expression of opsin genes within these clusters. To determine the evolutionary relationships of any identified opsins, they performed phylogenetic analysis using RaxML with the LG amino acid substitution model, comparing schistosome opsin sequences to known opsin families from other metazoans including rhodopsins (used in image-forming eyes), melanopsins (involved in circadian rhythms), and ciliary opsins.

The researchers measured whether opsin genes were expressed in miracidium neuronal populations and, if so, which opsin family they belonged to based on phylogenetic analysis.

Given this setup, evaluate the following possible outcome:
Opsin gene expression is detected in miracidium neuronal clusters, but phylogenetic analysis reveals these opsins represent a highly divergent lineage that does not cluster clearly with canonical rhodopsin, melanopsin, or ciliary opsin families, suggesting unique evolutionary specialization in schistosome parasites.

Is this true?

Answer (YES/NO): NO